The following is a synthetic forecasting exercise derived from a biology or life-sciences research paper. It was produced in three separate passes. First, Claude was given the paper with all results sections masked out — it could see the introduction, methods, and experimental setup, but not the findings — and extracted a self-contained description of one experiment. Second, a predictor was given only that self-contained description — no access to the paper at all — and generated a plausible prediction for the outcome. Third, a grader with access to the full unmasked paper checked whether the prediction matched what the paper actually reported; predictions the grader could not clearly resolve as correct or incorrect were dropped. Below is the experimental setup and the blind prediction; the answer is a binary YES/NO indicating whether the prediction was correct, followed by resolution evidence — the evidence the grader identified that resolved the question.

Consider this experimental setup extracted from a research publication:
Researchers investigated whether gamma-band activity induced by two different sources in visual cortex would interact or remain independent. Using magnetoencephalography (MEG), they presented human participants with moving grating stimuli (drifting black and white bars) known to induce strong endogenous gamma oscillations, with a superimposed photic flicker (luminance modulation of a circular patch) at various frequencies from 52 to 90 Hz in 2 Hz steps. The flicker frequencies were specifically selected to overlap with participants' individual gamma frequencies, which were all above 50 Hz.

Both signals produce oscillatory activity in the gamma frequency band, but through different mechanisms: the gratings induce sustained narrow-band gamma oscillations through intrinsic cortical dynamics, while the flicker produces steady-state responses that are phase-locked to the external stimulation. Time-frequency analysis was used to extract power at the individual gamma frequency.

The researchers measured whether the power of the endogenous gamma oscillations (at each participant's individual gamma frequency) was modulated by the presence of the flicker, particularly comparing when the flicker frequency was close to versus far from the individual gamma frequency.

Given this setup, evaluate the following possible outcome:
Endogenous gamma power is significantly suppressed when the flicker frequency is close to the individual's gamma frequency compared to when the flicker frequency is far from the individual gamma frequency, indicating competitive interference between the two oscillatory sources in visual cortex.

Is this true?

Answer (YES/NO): NO